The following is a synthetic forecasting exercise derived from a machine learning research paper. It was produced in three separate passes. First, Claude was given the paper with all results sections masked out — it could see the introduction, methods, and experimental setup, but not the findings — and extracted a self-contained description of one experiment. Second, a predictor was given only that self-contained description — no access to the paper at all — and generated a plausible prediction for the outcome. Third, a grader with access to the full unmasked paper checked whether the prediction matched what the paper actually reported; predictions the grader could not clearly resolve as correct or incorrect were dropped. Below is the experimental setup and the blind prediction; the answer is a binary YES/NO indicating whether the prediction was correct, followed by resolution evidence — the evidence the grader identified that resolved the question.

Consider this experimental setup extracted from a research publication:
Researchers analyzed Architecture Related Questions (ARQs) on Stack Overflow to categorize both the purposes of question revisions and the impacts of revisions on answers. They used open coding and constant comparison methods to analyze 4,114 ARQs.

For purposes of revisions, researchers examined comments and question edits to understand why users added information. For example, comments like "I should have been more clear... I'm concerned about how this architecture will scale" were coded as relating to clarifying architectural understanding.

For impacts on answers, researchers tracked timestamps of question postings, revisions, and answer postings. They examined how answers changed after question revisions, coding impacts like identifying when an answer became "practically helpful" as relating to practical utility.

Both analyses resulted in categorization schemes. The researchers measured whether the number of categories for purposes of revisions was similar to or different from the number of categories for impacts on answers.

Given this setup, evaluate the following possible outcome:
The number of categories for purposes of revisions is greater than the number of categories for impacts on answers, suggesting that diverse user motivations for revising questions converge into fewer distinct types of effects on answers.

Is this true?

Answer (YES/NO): NO